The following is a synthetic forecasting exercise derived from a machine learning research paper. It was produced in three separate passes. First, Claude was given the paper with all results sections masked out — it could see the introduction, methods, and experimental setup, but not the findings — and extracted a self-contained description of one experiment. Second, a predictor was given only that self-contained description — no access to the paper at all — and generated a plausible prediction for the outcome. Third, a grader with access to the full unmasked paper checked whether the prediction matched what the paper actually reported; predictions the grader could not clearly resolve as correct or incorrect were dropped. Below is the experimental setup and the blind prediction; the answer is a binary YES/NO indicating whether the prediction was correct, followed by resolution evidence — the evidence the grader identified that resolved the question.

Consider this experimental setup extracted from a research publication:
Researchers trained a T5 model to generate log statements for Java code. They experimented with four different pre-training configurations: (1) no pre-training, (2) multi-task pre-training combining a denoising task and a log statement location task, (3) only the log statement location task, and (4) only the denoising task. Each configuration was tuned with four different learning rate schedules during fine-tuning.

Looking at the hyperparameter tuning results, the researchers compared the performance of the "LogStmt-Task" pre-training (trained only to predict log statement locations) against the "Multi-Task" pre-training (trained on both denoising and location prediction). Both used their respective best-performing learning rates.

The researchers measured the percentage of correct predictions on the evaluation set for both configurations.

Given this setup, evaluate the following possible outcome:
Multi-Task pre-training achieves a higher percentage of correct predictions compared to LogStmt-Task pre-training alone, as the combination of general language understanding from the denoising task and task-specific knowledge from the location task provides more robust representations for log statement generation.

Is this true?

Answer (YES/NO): NO